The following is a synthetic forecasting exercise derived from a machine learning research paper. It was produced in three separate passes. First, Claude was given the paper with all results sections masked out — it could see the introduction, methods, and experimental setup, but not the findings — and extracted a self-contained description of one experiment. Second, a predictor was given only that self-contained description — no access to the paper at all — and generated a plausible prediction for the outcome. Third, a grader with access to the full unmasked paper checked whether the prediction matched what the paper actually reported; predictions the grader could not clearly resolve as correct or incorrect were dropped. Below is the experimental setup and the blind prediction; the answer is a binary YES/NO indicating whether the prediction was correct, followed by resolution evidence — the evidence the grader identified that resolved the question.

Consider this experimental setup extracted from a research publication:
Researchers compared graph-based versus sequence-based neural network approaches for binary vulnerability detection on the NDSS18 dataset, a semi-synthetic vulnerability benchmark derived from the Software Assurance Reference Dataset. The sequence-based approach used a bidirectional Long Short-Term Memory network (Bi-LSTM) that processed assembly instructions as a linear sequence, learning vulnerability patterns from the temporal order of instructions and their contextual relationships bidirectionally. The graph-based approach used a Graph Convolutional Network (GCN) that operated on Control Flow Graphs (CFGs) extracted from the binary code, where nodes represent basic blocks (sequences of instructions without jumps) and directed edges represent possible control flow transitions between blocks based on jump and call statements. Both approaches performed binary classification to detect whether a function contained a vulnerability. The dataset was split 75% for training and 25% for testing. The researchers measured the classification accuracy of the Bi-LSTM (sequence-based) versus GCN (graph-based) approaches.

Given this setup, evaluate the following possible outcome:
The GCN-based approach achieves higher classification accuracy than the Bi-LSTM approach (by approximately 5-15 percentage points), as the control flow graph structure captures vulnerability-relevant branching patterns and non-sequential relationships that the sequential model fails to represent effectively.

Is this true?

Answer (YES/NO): NO